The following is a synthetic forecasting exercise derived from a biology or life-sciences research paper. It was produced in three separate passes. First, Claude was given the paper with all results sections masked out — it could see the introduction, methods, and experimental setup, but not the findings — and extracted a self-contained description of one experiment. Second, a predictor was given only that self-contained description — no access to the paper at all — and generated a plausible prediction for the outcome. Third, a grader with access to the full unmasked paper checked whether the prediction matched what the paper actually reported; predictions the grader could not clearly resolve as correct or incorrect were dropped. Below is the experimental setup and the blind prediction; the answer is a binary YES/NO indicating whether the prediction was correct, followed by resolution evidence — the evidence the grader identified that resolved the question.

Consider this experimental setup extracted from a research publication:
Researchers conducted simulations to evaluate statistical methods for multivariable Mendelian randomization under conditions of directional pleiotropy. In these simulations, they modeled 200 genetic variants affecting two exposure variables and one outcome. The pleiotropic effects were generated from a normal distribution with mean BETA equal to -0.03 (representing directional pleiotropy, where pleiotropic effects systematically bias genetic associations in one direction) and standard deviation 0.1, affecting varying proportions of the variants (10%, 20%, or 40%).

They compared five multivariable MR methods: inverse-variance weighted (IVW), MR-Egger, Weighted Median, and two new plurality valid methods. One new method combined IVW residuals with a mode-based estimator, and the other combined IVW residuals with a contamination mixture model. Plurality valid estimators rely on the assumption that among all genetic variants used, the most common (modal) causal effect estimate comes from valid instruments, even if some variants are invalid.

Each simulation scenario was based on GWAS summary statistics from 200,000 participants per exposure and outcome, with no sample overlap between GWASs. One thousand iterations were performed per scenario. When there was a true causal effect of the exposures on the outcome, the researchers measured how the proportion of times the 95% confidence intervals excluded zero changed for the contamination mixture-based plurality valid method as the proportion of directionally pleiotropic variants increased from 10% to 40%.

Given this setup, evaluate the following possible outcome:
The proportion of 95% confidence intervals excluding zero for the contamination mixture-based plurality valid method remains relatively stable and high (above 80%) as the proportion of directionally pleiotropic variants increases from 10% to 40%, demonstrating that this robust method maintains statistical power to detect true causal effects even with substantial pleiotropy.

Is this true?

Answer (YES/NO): YES